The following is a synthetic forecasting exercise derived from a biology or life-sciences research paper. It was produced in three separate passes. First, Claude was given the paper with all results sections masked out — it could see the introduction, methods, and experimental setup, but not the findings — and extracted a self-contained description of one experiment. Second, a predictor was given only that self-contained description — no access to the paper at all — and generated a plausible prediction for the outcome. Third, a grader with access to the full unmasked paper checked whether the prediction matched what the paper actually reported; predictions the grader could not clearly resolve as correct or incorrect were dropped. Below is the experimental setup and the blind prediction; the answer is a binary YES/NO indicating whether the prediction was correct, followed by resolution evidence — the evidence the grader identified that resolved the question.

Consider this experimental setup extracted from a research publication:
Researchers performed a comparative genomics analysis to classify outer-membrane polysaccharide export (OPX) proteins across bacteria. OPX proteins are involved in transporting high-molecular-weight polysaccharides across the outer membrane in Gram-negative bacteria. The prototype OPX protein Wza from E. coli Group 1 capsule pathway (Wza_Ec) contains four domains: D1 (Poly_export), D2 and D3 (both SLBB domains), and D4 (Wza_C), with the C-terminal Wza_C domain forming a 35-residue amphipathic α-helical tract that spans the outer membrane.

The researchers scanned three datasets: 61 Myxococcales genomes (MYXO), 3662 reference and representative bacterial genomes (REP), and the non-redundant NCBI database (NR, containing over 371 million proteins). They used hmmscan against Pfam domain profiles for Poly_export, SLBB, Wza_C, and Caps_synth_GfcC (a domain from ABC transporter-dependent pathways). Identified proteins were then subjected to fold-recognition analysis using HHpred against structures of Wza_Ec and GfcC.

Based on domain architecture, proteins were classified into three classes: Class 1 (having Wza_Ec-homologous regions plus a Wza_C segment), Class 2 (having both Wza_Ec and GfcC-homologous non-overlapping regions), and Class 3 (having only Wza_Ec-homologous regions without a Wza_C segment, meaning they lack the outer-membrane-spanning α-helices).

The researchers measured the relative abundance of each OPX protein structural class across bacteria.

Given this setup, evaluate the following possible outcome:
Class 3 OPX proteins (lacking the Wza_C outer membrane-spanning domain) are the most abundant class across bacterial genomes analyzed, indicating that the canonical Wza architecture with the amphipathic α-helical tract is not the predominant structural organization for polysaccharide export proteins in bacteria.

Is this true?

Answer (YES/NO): YES